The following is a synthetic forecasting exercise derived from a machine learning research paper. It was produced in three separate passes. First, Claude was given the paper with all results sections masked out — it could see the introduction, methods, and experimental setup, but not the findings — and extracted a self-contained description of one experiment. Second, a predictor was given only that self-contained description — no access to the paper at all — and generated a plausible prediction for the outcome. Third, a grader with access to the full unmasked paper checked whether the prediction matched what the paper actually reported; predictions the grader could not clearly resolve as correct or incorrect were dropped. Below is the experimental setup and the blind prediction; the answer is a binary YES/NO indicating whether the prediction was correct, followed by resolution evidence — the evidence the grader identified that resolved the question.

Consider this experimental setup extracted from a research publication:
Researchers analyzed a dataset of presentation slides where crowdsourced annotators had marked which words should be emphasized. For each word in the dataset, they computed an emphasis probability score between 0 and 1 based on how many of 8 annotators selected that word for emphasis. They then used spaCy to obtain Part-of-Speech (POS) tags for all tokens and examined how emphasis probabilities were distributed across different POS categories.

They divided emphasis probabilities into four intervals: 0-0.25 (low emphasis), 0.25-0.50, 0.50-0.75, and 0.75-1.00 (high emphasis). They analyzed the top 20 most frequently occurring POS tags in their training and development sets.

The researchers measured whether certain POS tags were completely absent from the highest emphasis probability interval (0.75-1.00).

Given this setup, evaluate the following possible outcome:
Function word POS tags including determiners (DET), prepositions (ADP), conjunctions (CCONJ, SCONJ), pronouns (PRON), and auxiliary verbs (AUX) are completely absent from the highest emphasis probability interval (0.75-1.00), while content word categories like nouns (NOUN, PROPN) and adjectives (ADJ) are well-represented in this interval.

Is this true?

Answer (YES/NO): NO